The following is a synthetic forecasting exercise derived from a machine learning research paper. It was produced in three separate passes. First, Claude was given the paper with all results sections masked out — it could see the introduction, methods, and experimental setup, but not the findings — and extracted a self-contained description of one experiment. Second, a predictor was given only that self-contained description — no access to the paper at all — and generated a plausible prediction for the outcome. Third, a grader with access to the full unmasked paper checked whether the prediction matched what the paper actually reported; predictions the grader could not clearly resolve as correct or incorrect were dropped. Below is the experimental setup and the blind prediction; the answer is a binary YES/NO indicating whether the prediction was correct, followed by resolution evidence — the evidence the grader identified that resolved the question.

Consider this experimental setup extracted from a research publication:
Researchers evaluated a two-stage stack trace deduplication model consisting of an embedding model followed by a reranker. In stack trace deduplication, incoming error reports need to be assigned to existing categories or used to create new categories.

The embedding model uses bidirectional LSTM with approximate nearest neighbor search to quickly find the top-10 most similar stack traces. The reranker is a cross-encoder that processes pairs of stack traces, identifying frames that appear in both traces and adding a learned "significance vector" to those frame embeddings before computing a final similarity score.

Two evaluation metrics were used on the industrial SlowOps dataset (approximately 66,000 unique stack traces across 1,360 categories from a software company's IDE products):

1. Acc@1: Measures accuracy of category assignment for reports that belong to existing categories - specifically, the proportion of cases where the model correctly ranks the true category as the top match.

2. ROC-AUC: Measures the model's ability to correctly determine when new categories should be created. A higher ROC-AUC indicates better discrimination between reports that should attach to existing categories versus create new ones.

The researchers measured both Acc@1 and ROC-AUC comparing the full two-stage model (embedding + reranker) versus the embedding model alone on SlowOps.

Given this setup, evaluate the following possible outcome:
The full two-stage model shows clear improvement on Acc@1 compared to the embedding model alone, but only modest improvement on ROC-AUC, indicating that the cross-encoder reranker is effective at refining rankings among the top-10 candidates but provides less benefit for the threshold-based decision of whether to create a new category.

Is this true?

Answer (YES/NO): NO